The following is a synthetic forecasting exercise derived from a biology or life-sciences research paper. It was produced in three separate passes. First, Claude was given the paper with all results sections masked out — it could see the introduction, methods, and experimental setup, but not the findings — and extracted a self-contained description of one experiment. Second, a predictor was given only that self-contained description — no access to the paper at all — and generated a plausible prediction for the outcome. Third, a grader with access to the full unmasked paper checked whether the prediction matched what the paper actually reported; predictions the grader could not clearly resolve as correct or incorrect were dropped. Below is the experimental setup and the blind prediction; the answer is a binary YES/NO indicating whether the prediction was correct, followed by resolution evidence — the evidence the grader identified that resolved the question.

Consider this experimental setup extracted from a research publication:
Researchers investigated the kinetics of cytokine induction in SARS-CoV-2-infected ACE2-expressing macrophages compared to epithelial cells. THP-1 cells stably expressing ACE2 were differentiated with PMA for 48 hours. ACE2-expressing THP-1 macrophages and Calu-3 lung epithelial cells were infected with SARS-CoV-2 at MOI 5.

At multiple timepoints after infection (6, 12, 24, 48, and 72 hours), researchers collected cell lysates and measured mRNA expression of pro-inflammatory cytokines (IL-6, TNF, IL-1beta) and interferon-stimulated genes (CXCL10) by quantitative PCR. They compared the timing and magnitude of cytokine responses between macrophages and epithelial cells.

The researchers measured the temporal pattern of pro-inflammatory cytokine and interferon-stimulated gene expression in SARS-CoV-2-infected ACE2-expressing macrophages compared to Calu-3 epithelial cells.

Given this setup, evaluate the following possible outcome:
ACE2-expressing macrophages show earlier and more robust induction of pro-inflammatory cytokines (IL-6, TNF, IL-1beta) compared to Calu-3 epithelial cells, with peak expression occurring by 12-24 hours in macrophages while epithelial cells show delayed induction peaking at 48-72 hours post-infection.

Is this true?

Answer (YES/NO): NO